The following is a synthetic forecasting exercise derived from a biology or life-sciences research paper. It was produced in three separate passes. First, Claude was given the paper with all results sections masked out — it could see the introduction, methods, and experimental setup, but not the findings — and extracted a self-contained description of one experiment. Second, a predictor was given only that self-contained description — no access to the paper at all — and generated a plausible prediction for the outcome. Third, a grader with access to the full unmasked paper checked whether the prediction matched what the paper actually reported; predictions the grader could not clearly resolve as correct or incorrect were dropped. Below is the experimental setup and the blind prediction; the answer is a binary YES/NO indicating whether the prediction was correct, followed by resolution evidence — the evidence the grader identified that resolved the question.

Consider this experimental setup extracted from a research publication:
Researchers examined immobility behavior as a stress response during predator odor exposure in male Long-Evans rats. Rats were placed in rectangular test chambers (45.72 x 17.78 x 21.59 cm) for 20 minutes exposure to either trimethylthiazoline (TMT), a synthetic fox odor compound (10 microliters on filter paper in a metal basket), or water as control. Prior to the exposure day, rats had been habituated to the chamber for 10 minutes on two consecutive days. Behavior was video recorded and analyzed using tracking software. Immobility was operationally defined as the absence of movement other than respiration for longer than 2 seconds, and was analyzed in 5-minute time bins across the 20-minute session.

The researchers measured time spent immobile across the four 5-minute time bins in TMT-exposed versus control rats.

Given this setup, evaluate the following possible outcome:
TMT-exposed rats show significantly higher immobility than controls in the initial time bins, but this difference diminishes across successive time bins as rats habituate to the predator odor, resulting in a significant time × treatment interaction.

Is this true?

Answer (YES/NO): NO